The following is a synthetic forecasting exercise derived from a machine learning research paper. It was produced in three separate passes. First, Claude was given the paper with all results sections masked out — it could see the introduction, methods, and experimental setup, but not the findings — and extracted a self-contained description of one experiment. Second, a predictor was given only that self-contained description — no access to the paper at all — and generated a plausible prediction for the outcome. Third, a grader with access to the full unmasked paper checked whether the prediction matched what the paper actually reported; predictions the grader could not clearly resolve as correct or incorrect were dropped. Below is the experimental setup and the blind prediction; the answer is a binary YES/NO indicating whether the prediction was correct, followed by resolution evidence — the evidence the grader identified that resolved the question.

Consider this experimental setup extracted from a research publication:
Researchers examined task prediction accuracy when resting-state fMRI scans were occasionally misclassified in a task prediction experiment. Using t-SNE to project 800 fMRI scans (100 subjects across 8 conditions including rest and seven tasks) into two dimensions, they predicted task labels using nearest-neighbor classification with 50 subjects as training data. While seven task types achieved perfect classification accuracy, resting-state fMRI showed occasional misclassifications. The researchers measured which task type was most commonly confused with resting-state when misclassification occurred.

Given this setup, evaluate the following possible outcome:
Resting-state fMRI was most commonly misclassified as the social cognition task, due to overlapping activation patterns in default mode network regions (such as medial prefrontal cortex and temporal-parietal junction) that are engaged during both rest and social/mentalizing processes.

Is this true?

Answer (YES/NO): NO